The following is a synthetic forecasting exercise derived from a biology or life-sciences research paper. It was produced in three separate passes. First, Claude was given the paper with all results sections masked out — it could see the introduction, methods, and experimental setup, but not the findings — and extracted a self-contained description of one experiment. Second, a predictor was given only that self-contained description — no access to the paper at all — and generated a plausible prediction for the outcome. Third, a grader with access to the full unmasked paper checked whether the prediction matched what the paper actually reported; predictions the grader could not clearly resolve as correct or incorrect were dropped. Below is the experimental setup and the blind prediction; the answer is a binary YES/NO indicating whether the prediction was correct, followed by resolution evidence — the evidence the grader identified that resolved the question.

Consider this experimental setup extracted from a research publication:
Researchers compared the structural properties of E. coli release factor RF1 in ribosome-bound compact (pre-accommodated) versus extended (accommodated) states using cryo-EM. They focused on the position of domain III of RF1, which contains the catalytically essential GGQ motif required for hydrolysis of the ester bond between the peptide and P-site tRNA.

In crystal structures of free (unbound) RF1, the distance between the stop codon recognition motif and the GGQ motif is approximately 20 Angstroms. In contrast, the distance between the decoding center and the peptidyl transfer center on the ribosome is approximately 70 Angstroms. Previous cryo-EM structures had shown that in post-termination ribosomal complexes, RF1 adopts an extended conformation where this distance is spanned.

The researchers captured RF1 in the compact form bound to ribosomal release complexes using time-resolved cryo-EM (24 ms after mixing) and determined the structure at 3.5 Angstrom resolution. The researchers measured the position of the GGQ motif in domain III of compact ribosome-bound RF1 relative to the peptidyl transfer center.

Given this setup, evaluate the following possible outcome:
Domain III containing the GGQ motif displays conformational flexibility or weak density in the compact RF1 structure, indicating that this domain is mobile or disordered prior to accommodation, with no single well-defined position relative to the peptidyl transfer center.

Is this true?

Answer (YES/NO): NO